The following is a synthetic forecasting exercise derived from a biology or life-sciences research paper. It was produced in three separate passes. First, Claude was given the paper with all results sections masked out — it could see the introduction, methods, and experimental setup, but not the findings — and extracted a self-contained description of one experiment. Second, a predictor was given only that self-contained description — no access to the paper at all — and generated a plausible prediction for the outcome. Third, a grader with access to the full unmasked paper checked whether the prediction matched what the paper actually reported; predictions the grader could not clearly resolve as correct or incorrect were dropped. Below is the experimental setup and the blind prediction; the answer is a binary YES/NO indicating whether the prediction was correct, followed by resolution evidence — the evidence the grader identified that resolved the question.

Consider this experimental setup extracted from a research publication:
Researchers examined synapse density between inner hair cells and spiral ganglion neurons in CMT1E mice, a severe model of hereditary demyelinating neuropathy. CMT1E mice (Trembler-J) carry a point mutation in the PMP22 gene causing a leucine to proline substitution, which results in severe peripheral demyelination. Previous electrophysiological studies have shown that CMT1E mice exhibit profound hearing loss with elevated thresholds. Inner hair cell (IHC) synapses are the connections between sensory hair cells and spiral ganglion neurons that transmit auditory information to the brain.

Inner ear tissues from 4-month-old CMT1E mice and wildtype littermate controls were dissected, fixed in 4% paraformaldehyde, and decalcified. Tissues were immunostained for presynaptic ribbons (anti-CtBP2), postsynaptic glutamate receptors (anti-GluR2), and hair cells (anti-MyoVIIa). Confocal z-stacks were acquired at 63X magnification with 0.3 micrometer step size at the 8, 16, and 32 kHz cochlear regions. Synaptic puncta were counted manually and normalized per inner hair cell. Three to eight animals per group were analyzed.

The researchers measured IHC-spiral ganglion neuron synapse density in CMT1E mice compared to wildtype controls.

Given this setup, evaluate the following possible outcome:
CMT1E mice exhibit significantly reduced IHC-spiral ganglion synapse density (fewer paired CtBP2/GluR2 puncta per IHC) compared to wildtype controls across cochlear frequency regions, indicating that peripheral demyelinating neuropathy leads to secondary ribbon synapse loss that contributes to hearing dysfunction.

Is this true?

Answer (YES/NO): YES